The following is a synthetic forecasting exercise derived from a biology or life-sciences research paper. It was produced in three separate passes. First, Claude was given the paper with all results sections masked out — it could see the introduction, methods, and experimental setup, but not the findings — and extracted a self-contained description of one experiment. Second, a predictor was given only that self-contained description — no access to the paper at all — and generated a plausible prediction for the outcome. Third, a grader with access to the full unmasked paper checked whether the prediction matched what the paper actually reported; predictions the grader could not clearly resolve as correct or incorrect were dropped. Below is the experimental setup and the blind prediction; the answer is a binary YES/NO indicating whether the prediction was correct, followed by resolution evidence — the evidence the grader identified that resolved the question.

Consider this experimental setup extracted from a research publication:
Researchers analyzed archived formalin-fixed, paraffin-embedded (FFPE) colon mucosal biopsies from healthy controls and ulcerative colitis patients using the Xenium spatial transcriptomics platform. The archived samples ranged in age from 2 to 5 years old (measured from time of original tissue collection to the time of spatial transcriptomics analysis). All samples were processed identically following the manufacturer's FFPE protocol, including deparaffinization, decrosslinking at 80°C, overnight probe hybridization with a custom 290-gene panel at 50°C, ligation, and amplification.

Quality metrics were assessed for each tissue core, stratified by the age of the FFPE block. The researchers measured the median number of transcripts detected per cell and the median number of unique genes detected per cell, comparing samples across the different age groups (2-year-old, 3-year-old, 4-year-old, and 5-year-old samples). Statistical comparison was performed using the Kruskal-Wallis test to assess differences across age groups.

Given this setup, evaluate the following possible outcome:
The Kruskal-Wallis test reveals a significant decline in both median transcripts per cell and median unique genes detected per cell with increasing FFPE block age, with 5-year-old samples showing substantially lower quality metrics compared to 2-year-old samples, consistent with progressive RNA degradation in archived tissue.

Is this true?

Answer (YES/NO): NO